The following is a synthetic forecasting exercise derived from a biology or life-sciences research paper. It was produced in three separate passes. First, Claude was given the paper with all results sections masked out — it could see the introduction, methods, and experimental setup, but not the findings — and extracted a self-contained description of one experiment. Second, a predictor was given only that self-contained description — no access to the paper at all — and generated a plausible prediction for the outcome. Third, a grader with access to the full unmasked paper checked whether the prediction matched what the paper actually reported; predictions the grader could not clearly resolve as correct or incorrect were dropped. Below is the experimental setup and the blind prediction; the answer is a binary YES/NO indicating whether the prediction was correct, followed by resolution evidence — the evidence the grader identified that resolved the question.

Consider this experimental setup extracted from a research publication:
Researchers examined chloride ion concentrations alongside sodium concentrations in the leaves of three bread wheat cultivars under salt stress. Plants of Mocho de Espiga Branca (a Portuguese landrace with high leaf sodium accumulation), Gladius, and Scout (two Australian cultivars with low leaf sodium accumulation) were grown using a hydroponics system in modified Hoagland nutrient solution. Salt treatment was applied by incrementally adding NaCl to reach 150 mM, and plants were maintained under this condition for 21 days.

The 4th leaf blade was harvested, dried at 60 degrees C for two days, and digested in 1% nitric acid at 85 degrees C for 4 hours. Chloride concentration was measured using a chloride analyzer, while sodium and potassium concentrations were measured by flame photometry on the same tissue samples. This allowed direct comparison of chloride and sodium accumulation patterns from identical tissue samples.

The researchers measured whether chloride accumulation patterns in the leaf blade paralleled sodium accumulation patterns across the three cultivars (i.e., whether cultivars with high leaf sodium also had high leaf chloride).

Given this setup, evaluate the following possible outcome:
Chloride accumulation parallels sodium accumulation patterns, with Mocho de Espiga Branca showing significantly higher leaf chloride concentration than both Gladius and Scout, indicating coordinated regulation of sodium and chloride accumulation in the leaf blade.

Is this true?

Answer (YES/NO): YES